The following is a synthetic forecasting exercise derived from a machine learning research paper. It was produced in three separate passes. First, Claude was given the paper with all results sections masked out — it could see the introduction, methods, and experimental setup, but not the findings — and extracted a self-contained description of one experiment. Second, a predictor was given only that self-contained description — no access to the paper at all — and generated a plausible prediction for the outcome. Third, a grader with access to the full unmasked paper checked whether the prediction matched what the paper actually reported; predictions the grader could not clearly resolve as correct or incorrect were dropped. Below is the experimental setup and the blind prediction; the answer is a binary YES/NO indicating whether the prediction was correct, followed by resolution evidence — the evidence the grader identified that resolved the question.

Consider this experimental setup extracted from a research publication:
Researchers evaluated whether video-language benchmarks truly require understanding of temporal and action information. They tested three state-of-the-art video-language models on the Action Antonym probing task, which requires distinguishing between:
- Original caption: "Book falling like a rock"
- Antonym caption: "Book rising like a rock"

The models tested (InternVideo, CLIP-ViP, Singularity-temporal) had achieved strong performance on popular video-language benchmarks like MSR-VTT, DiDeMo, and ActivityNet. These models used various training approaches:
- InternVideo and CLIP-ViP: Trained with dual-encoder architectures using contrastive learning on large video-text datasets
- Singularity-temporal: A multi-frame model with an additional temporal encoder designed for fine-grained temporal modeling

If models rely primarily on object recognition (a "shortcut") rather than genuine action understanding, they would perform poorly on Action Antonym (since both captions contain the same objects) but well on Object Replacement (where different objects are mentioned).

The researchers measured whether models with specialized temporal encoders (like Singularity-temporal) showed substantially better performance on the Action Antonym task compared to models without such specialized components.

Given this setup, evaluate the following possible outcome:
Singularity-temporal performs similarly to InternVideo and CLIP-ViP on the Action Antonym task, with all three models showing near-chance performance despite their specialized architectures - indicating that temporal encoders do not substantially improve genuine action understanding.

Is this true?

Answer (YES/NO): YES